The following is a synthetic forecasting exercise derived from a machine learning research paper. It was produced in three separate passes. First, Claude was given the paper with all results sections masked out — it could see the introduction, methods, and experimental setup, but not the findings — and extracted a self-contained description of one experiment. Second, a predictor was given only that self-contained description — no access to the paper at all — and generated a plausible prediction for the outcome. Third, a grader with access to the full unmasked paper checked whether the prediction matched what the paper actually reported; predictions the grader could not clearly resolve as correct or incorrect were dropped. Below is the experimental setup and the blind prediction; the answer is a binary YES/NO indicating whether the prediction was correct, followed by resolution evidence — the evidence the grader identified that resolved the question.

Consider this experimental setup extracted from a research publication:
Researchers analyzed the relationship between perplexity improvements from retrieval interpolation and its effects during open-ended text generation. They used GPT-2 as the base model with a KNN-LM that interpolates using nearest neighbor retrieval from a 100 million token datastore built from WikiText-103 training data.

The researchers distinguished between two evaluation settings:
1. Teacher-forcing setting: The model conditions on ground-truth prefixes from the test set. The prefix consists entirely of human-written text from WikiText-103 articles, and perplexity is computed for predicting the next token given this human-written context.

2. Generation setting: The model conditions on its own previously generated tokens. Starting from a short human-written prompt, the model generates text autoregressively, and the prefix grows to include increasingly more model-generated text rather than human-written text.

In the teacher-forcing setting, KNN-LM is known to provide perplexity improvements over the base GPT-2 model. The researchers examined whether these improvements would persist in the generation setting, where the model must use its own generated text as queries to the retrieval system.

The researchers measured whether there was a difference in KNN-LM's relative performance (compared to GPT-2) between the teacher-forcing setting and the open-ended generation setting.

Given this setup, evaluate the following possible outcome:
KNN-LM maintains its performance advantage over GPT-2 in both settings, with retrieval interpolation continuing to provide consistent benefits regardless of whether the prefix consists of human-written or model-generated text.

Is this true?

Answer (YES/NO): NO